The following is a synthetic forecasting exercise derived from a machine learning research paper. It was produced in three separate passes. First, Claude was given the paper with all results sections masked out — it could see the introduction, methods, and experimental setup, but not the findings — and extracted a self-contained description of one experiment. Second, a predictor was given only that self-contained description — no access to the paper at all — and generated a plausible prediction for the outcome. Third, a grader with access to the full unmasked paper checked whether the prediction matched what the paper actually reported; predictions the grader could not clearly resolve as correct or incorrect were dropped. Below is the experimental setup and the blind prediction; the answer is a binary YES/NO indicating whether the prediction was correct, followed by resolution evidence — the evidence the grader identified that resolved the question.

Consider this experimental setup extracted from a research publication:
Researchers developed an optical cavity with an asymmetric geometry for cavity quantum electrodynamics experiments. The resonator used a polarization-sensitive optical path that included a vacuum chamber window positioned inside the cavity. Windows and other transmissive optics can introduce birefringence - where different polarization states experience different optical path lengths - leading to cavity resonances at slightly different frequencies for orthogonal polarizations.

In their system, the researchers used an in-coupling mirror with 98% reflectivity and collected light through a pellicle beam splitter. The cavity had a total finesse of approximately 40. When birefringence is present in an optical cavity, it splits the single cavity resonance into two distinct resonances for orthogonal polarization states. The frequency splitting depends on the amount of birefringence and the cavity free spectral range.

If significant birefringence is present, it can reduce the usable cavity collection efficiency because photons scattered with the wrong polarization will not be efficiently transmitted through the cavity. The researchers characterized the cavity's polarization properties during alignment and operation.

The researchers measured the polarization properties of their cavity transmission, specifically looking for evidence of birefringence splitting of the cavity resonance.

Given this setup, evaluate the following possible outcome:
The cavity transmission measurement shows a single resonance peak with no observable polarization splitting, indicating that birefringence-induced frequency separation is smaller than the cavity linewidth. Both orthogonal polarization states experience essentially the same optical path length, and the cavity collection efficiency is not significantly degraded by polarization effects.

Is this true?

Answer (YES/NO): NO